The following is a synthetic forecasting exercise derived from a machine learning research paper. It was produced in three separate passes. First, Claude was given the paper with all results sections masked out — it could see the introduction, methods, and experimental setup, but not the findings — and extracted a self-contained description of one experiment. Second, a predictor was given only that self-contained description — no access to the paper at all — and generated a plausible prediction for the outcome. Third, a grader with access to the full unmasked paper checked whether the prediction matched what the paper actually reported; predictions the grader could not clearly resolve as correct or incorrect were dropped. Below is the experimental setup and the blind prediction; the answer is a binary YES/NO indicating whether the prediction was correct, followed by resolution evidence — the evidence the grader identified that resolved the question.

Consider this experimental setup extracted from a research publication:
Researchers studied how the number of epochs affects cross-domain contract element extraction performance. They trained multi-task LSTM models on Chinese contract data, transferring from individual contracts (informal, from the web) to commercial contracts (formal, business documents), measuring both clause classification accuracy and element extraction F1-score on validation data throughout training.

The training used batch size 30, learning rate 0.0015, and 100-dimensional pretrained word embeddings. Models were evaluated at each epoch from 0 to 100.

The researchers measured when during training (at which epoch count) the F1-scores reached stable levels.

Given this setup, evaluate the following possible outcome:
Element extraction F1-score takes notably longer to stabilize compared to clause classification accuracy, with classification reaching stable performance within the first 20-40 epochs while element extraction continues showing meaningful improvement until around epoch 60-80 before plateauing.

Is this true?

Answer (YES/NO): NO